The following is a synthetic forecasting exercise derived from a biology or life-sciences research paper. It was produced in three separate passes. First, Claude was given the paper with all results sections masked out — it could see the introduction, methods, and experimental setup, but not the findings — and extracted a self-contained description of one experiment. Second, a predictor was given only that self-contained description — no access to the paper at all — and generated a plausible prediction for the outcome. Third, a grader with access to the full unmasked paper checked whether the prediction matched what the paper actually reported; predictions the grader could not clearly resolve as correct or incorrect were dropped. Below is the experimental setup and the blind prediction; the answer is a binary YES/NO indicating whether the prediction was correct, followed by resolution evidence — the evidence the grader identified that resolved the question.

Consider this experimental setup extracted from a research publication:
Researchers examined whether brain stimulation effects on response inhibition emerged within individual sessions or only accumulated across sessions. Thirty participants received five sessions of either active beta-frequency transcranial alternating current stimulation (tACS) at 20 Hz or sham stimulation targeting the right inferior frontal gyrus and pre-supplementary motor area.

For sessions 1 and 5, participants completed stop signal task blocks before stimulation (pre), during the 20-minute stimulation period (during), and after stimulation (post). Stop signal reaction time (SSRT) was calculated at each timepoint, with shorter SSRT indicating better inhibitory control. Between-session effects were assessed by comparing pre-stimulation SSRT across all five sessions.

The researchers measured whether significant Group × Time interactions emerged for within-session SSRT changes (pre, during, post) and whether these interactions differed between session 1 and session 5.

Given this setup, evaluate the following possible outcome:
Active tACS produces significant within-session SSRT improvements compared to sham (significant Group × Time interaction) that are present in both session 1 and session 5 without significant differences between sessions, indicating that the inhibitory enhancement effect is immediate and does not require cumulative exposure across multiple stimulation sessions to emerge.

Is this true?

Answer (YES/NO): NO